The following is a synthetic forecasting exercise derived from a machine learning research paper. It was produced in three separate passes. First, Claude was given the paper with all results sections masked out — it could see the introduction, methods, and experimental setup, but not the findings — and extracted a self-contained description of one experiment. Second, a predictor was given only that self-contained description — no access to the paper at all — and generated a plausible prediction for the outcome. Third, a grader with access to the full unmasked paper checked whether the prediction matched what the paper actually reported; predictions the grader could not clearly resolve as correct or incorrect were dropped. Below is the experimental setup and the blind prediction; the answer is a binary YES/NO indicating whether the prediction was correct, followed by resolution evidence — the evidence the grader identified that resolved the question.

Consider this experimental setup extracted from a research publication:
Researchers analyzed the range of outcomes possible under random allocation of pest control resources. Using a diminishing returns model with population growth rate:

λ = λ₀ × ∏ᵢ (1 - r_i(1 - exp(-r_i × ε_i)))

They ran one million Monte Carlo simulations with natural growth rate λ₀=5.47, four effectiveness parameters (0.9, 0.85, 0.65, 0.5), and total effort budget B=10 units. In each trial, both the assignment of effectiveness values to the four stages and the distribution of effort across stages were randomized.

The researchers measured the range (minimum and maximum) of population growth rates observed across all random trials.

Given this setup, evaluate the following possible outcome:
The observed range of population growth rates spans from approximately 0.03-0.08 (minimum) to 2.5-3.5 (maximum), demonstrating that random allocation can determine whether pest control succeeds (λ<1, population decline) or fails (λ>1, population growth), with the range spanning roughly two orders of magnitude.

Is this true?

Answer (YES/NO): YES